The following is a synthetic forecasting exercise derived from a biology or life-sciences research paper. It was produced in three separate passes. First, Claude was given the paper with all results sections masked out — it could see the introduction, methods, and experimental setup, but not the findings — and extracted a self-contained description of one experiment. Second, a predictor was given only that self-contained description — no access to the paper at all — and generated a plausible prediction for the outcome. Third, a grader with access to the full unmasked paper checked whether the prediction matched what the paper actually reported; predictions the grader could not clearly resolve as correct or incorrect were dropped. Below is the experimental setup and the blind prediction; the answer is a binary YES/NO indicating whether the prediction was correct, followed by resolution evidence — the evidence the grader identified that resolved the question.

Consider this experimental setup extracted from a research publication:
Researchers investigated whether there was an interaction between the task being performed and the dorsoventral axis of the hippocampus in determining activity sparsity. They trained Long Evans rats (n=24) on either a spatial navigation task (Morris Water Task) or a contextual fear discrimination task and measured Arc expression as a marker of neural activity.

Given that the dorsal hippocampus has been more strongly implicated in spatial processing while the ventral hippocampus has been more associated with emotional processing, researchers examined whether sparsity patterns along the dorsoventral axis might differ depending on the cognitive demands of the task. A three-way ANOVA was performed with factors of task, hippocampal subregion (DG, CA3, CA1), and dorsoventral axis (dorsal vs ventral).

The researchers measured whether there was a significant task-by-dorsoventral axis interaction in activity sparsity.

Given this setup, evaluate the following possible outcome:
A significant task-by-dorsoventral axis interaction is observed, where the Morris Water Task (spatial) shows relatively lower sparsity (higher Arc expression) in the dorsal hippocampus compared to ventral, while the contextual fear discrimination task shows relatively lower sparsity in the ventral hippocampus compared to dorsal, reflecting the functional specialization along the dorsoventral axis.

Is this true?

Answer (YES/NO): NO